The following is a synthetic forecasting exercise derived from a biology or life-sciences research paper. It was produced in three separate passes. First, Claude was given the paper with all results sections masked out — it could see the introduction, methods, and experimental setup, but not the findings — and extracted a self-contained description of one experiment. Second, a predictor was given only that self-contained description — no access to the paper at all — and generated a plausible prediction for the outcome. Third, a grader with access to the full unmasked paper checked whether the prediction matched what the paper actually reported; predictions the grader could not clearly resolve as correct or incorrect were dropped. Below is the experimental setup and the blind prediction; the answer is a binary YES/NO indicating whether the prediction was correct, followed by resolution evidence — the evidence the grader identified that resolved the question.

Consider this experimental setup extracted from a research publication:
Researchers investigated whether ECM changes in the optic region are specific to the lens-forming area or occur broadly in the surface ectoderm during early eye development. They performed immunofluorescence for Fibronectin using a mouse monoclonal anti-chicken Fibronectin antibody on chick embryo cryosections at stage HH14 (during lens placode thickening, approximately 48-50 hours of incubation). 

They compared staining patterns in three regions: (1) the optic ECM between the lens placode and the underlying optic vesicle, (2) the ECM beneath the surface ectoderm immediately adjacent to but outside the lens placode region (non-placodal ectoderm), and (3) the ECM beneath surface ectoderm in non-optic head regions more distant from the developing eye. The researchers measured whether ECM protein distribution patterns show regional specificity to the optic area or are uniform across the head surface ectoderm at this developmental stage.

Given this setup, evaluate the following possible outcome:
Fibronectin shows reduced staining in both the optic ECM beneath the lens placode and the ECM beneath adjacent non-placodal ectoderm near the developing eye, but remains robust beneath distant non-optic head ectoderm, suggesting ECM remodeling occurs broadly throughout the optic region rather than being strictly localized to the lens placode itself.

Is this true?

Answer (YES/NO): NO